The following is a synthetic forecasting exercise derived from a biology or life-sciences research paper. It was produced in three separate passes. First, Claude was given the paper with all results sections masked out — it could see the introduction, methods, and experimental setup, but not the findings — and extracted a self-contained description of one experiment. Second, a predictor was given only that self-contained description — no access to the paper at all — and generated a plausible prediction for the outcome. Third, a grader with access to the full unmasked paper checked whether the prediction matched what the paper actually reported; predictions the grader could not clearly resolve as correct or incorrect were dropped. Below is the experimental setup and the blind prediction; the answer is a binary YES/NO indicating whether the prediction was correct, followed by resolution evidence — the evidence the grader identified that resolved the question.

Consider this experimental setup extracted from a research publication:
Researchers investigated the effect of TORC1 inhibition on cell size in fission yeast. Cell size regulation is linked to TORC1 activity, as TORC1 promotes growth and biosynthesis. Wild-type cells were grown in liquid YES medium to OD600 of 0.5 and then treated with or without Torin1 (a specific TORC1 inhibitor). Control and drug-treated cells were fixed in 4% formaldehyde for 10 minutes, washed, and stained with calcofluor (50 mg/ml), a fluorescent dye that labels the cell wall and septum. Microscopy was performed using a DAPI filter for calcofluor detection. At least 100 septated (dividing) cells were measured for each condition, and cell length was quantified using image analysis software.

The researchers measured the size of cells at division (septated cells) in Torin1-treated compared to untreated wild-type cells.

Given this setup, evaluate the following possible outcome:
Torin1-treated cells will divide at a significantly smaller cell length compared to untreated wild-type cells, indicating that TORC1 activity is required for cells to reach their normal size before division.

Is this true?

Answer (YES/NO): YES